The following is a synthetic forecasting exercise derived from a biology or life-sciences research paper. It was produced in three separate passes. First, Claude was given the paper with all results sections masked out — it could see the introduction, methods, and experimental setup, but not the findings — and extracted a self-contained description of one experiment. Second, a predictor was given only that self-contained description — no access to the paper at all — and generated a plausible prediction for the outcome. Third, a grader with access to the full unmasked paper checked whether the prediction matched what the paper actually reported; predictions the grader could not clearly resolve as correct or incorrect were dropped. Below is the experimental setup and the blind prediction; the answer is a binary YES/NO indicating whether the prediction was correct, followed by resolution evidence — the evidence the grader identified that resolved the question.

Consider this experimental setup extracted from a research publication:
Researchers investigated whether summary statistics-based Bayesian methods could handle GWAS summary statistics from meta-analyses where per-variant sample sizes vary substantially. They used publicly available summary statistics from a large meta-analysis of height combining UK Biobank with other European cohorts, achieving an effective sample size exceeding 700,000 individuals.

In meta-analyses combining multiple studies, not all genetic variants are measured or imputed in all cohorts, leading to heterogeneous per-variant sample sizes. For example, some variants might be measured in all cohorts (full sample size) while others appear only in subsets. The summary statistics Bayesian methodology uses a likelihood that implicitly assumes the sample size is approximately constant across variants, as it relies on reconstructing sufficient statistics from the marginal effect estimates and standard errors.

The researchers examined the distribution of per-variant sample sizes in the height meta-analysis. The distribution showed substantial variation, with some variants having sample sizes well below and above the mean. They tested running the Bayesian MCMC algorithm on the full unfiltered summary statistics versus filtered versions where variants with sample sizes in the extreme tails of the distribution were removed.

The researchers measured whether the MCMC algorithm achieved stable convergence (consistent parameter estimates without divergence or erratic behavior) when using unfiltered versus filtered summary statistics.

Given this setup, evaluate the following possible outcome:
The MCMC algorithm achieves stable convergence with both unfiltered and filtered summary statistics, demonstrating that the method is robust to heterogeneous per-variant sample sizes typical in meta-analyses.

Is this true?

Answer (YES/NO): NO